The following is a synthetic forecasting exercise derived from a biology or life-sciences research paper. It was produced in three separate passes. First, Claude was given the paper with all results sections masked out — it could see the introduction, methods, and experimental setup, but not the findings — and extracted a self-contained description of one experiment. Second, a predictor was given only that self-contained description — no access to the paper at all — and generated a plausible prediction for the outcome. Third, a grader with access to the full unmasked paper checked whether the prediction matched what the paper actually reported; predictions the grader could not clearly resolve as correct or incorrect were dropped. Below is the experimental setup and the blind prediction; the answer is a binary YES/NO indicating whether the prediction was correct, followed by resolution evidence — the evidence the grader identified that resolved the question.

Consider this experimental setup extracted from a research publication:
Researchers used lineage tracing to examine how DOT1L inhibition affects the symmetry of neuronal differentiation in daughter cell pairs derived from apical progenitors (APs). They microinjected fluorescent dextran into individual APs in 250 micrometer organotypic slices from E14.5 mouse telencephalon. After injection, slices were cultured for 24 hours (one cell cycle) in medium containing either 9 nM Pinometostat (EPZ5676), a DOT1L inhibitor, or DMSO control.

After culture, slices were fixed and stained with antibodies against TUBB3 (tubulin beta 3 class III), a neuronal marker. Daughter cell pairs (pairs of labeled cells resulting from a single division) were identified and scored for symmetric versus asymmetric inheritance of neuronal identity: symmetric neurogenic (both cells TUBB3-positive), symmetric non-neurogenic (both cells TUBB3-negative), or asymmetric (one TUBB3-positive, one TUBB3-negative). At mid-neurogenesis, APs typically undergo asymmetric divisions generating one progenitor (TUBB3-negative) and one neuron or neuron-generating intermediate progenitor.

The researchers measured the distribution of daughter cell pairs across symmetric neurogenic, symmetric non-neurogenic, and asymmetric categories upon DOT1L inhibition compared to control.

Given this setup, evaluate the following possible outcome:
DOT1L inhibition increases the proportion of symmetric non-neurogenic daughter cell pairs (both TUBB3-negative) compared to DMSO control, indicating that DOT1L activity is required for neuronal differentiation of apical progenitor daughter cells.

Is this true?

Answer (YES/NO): NO